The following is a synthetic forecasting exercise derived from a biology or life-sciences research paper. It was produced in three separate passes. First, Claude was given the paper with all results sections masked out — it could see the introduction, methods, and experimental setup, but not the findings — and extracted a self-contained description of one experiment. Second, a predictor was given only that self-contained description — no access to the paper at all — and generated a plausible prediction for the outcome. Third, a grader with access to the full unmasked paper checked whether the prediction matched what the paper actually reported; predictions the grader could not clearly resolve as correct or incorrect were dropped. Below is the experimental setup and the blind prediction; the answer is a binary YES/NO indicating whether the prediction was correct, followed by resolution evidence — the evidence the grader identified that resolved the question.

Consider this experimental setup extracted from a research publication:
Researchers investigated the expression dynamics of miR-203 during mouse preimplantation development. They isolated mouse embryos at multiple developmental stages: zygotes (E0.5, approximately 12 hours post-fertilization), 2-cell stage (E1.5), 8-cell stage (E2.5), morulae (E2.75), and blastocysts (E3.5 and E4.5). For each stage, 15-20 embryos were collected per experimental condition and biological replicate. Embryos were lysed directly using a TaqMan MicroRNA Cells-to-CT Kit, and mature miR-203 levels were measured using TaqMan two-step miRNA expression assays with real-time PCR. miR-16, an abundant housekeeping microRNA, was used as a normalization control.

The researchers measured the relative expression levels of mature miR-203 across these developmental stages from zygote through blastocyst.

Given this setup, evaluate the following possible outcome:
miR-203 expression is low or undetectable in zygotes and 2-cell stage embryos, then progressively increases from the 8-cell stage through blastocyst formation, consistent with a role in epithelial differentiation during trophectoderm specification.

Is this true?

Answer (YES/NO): NO